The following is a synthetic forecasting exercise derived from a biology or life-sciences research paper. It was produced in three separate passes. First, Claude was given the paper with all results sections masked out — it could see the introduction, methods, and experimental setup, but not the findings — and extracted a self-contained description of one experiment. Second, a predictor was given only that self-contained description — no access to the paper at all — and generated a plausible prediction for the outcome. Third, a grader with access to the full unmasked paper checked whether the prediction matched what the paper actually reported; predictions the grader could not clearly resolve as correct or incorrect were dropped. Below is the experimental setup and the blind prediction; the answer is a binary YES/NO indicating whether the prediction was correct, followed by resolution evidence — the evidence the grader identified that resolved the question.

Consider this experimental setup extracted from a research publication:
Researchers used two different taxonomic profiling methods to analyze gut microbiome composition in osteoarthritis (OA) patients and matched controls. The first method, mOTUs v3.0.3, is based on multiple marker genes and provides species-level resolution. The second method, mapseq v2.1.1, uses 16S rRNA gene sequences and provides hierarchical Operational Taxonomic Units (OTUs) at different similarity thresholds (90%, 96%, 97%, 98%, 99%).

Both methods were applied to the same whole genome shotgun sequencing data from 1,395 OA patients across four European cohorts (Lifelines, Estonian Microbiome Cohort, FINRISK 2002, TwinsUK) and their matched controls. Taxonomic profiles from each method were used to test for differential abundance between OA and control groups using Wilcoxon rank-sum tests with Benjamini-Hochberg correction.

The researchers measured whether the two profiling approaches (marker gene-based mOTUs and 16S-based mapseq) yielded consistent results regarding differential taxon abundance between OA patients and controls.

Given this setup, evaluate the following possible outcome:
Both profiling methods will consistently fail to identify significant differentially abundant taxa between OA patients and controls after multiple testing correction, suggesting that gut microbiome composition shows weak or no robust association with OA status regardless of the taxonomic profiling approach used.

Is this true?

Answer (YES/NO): YES